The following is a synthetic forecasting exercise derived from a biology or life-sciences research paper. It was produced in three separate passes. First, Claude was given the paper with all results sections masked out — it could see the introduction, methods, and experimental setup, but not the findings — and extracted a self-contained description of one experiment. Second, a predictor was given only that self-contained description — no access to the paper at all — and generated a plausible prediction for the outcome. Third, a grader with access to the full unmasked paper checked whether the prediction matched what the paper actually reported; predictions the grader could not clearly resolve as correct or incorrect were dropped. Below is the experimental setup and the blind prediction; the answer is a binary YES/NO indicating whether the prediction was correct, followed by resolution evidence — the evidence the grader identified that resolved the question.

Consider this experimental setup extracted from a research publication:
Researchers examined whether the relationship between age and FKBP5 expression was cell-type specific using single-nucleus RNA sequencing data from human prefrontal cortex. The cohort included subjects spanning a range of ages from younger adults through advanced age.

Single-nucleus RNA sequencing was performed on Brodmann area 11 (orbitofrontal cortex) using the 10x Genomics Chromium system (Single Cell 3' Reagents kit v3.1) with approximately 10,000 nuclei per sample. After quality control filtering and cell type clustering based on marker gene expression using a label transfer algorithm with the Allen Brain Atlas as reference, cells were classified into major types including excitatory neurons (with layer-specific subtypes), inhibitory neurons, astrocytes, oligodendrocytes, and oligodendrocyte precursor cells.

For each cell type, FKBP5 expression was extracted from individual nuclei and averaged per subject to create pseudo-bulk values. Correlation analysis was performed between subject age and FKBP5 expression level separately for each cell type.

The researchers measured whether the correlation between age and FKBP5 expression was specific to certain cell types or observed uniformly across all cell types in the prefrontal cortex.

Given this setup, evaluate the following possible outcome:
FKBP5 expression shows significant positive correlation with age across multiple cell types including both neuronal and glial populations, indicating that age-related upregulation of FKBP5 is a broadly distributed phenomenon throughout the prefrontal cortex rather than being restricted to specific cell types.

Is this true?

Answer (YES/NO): YES